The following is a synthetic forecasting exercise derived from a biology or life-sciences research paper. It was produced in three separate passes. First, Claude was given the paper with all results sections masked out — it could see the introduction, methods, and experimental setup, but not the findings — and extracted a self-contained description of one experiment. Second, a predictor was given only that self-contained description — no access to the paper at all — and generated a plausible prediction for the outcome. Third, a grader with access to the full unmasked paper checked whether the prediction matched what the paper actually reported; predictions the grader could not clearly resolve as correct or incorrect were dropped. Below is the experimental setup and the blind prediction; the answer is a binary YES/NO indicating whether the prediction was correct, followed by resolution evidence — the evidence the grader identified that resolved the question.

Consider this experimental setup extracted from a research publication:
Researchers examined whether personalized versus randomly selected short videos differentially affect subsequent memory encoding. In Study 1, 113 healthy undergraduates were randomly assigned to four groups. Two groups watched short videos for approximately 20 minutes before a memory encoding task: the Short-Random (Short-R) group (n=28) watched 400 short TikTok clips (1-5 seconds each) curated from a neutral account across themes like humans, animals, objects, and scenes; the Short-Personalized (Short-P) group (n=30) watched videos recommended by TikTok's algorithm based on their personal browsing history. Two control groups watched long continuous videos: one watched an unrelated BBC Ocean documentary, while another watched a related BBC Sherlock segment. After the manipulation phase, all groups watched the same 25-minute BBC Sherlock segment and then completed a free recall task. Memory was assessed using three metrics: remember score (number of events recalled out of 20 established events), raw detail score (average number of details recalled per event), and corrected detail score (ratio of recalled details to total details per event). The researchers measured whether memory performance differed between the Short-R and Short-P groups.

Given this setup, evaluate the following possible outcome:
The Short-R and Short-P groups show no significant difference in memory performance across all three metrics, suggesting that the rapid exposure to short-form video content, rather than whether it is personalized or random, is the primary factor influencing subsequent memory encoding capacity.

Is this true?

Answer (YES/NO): NO